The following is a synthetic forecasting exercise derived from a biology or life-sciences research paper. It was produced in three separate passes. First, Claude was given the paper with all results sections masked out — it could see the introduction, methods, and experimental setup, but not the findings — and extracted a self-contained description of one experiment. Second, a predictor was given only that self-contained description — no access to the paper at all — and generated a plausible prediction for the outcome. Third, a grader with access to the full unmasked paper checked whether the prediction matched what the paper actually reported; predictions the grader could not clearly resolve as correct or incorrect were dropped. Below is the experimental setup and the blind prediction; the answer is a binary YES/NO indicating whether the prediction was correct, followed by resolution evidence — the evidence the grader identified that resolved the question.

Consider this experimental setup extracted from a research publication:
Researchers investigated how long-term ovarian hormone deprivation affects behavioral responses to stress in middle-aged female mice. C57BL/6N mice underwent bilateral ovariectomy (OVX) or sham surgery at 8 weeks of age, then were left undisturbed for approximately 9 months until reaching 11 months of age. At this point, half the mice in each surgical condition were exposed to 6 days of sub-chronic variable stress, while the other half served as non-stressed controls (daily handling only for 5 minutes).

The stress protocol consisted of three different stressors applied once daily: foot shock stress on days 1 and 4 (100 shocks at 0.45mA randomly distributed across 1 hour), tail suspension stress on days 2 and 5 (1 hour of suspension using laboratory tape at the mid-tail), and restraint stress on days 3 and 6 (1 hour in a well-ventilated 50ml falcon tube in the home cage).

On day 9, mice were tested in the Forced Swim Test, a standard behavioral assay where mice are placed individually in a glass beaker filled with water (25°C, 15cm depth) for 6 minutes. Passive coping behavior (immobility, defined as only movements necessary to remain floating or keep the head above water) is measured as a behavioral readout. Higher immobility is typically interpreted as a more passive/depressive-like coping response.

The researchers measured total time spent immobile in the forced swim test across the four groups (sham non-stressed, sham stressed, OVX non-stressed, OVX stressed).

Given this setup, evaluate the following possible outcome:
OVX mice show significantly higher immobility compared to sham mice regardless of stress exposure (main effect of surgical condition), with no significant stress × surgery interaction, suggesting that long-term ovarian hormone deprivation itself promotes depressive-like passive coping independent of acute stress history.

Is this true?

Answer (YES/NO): NO